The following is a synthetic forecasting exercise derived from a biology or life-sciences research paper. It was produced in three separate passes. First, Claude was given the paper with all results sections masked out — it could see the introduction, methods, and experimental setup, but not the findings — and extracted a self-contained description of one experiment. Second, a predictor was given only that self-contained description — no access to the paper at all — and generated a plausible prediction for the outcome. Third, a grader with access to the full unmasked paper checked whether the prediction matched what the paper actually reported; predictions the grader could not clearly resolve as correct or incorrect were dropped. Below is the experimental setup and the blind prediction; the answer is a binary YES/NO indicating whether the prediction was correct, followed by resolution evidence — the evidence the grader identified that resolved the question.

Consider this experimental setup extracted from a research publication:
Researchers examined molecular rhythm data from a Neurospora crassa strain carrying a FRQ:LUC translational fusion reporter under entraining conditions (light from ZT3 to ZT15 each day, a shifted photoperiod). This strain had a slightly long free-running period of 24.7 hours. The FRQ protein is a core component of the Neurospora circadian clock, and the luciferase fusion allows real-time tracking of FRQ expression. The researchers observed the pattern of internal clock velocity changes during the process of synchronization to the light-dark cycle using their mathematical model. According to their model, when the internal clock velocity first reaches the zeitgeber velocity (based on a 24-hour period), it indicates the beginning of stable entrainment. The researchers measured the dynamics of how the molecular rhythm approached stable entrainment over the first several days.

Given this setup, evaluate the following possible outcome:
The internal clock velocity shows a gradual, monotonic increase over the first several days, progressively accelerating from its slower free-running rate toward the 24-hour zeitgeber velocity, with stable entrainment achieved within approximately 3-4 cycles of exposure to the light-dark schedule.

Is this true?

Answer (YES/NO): NO